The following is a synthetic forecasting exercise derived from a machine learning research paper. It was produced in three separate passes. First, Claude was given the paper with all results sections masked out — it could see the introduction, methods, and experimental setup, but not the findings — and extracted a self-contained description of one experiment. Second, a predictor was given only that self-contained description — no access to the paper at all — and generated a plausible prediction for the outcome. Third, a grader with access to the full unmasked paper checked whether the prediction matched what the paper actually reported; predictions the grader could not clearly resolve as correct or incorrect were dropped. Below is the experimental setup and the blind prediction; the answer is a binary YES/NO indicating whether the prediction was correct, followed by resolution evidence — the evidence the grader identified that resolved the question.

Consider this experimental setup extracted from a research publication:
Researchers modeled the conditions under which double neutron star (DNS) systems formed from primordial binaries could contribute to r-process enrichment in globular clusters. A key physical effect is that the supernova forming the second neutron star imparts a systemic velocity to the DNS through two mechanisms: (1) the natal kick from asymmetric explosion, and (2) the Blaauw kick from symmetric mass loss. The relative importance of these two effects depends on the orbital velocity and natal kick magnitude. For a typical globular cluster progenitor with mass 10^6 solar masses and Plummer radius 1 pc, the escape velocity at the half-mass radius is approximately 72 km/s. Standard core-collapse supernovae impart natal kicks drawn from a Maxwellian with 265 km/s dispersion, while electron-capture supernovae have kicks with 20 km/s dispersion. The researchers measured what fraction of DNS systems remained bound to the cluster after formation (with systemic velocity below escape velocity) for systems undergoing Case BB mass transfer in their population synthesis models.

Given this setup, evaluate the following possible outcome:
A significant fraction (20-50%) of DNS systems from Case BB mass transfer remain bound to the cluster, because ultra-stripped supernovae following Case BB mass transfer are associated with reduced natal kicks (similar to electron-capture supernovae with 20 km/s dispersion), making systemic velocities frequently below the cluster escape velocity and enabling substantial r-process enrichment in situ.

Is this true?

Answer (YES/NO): NO